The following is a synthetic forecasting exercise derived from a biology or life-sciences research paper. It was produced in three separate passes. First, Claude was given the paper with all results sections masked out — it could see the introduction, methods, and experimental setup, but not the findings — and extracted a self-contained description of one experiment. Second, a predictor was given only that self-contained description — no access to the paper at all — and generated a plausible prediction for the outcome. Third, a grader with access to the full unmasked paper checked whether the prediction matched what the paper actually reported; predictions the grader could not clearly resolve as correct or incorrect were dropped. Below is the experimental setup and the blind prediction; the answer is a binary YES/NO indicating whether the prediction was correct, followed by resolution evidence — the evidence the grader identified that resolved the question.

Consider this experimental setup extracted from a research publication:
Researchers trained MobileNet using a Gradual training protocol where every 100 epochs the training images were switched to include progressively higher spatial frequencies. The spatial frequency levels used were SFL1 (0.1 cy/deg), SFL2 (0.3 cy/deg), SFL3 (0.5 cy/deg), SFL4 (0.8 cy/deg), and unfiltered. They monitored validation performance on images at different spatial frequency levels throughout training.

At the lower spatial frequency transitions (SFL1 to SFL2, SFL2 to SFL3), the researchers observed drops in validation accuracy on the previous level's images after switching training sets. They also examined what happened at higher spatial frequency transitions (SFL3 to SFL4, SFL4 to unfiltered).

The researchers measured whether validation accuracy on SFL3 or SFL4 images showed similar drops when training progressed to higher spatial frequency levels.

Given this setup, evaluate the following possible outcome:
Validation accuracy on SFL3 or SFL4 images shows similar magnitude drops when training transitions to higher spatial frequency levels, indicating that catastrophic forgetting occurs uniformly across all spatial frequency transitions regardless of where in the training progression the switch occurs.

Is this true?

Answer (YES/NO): NO